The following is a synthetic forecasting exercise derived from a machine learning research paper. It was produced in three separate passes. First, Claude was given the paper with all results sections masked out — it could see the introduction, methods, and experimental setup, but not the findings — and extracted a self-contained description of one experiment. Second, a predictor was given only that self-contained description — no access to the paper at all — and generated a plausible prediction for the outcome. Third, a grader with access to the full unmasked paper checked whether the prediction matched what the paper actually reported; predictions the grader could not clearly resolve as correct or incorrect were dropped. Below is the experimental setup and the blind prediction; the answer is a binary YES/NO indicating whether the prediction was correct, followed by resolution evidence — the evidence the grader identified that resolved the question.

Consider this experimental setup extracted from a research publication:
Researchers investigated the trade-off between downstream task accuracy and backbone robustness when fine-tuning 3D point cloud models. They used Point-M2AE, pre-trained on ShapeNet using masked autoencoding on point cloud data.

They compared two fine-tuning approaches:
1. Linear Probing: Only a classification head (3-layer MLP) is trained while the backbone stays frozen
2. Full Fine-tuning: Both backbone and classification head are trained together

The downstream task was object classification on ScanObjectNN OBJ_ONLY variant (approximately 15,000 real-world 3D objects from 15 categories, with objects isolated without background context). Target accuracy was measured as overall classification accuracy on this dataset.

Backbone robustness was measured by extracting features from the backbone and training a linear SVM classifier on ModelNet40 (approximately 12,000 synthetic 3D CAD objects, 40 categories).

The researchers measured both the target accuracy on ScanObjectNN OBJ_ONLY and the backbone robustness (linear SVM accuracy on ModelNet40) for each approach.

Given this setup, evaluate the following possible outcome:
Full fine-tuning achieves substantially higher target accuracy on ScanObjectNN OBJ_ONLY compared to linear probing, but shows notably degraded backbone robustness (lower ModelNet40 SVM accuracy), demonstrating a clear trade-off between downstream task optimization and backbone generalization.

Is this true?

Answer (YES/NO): YES